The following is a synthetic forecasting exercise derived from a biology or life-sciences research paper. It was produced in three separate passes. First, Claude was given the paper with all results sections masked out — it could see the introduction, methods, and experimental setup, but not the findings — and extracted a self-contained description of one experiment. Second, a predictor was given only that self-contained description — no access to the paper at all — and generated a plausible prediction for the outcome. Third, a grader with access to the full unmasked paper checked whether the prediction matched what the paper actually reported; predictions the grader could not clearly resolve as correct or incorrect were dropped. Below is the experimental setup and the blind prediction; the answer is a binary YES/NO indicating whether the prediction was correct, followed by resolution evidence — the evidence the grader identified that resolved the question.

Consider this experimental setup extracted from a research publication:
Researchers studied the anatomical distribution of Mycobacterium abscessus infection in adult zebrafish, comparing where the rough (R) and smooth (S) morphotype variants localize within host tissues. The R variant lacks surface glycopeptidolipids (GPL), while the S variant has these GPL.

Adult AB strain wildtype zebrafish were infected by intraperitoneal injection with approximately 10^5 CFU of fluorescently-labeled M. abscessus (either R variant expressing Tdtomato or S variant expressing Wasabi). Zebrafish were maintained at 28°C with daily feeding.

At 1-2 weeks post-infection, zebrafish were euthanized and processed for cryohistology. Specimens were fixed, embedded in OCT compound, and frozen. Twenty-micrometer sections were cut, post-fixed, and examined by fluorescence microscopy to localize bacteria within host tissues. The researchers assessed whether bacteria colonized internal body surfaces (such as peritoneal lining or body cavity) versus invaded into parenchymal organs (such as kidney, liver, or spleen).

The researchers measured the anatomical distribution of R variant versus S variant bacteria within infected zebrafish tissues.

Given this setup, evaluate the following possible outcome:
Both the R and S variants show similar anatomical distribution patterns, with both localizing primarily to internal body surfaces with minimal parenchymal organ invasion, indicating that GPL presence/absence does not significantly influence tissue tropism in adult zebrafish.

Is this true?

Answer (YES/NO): NO